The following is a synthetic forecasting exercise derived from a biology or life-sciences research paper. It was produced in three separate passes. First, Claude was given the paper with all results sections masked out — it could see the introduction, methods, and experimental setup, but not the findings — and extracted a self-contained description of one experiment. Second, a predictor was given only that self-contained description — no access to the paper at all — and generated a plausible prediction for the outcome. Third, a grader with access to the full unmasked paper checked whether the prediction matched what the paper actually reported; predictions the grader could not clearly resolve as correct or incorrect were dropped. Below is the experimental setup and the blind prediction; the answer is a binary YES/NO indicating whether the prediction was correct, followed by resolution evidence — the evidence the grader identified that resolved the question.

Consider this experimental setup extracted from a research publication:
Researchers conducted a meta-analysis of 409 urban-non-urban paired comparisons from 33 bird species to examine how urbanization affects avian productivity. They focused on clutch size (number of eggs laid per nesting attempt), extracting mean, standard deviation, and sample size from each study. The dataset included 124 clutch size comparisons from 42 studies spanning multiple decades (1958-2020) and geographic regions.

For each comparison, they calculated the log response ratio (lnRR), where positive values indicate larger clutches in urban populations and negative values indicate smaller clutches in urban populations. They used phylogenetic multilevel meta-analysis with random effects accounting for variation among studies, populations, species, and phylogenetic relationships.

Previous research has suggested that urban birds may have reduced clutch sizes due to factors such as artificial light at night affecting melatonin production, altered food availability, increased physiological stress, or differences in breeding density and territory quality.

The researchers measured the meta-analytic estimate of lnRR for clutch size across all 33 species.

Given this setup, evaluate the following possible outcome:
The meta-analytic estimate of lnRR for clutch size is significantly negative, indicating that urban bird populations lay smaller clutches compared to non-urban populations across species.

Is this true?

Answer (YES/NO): YES